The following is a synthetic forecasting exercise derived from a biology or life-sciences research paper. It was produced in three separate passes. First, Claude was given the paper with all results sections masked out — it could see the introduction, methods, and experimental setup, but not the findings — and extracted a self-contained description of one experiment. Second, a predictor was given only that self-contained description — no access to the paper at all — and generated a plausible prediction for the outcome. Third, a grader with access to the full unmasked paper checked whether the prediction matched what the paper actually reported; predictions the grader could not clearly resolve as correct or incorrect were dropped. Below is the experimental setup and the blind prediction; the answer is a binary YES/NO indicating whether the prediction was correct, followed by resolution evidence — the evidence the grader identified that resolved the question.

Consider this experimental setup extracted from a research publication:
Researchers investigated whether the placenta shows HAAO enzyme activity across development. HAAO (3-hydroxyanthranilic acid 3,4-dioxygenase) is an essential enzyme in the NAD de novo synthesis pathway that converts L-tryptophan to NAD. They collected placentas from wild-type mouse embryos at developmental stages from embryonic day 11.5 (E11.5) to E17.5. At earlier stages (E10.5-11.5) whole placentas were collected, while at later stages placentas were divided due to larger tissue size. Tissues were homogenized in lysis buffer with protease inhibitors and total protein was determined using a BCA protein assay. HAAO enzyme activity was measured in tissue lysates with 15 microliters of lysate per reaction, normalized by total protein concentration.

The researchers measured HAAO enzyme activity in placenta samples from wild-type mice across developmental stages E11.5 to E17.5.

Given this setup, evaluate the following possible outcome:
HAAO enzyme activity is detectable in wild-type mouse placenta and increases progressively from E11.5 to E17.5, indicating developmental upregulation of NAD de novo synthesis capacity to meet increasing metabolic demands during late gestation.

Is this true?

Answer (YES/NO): NO